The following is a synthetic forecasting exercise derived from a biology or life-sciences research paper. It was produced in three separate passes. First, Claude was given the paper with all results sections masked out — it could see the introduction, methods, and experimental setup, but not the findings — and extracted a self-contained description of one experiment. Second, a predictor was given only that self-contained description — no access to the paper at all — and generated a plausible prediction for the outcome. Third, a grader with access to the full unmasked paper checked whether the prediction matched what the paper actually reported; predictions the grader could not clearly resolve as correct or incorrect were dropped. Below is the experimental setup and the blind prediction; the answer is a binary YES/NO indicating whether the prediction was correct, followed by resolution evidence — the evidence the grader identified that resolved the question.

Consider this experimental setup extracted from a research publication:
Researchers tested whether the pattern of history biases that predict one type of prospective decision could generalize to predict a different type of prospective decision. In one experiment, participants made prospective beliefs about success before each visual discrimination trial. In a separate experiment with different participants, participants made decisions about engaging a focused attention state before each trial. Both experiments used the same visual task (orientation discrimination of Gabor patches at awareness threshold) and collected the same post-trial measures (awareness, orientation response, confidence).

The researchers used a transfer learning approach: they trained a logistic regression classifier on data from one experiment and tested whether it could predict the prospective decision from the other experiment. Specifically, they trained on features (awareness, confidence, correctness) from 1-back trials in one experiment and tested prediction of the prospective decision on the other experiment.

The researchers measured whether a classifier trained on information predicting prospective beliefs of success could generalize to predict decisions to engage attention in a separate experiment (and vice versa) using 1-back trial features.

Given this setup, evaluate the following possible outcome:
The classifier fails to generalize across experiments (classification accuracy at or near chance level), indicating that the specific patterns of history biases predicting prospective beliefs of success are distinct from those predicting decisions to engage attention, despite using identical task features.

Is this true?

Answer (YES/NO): NO